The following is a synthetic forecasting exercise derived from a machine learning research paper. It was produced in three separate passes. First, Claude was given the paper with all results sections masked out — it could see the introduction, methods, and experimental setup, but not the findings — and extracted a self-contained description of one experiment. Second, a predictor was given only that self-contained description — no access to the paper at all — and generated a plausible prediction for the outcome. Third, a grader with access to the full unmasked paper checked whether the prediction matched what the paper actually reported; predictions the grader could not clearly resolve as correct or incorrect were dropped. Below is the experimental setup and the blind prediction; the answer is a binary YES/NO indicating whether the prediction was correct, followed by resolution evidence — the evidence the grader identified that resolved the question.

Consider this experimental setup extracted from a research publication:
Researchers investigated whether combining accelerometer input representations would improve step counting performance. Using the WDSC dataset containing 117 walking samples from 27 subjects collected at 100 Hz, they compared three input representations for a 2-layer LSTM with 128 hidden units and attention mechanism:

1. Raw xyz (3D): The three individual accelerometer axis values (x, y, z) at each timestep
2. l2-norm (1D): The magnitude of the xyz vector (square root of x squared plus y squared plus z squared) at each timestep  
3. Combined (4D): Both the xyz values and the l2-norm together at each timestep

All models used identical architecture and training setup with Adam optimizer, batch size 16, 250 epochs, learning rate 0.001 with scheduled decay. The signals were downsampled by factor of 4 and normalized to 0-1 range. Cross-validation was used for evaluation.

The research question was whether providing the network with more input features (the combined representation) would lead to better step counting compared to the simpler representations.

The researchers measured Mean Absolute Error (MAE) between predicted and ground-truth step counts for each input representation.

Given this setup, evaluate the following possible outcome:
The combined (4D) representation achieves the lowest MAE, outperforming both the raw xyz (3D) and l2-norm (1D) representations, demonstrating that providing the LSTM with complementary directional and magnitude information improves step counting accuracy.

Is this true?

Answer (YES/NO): NO